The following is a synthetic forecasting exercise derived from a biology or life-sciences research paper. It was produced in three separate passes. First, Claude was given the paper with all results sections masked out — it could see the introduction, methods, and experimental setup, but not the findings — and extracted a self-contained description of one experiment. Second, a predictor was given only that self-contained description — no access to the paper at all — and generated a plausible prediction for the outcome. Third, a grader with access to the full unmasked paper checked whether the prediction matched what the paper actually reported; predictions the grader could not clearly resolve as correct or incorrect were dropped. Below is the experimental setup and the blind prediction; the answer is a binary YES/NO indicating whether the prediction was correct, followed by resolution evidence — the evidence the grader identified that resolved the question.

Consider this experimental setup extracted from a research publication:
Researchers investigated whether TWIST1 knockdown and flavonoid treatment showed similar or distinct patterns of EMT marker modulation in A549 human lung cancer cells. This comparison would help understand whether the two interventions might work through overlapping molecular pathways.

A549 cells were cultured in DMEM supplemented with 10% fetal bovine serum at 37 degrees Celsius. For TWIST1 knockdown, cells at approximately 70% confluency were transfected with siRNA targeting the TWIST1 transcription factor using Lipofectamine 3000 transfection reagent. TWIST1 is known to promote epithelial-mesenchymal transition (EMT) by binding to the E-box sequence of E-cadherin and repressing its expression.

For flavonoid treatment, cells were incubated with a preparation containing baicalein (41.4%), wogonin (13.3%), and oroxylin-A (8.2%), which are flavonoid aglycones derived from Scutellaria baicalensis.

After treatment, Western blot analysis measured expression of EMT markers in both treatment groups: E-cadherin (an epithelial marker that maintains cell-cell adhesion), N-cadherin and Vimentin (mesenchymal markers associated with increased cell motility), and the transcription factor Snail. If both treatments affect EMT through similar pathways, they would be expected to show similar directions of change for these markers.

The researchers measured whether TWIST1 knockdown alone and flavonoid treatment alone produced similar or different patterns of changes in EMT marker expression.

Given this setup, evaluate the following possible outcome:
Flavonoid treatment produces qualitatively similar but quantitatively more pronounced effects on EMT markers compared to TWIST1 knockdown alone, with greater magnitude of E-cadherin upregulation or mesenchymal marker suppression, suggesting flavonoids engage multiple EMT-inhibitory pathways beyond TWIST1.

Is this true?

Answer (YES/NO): NO